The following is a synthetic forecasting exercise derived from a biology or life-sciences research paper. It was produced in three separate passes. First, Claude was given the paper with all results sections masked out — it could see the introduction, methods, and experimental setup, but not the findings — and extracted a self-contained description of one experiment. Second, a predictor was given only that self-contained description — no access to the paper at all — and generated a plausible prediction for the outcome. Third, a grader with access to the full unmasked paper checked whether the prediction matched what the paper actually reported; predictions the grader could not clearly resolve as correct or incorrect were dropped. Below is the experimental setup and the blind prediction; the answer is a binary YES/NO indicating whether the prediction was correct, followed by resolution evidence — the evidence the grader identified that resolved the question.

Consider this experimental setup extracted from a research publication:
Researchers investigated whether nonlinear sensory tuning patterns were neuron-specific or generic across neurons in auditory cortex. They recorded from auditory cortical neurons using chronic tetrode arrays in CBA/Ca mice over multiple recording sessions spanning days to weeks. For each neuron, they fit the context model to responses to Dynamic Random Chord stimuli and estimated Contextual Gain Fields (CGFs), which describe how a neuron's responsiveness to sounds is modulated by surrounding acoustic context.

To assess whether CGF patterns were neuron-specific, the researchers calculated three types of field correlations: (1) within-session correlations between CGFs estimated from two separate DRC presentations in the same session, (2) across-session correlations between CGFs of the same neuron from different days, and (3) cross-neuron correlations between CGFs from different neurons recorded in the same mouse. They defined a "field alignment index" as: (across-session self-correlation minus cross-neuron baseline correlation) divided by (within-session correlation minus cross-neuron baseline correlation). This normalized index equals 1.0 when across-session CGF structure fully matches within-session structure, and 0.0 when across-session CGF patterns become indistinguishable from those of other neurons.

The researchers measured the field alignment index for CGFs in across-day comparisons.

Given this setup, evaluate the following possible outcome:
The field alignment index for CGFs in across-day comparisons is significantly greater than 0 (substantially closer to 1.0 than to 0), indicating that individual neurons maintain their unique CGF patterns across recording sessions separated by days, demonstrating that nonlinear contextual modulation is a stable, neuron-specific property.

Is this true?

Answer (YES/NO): YES